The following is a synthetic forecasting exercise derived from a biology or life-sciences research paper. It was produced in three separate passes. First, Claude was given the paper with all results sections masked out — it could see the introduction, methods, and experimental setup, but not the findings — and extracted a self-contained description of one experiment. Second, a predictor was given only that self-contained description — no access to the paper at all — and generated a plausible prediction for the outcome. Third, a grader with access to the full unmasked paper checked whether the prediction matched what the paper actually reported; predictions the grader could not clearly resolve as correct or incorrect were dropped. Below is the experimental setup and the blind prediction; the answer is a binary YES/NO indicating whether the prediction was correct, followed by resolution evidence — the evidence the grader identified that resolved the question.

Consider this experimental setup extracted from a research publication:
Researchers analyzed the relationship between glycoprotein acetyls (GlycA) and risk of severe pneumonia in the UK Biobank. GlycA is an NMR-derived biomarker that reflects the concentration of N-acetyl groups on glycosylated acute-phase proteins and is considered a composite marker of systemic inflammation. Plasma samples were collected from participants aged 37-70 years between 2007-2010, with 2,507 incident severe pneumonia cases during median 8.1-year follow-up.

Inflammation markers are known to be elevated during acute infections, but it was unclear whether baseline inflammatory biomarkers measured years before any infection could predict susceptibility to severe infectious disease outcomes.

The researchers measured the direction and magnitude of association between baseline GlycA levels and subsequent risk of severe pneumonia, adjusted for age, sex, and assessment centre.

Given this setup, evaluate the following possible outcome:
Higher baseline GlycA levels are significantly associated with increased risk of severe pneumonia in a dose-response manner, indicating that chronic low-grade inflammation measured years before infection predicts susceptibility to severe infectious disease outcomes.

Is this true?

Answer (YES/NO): YES